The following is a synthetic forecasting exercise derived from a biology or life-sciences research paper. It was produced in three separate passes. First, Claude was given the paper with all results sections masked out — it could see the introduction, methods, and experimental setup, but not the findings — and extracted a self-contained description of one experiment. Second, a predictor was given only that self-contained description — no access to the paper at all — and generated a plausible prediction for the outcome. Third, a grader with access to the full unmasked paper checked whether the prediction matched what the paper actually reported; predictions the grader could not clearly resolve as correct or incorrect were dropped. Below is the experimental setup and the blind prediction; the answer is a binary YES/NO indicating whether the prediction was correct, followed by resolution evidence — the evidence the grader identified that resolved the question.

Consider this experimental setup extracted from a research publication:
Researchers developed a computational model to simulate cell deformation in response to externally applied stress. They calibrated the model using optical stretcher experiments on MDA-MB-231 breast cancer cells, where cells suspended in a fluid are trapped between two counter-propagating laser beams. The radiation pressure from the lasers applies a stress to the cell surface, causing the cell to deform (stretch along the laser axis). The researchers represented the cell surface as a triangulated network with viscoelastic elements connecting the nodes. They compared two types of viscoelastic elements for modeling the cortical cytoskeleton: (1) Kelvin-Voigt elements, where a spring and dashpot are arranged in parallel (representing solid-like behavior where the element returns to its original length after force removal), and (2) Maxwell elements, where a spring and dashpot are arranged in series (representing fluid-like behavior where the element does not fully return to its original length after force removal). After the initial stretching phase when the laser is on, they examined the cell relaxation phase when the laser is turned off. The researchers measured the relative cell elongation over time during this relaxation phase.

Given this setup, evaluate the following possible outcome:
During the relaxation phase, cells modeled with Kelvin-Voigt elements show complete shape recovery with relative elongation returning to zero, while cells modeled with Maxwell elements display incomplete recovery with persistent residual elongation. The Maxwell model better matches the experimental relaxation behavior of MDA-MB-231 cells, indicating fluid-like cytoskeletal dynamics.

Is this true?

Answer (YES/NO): YES